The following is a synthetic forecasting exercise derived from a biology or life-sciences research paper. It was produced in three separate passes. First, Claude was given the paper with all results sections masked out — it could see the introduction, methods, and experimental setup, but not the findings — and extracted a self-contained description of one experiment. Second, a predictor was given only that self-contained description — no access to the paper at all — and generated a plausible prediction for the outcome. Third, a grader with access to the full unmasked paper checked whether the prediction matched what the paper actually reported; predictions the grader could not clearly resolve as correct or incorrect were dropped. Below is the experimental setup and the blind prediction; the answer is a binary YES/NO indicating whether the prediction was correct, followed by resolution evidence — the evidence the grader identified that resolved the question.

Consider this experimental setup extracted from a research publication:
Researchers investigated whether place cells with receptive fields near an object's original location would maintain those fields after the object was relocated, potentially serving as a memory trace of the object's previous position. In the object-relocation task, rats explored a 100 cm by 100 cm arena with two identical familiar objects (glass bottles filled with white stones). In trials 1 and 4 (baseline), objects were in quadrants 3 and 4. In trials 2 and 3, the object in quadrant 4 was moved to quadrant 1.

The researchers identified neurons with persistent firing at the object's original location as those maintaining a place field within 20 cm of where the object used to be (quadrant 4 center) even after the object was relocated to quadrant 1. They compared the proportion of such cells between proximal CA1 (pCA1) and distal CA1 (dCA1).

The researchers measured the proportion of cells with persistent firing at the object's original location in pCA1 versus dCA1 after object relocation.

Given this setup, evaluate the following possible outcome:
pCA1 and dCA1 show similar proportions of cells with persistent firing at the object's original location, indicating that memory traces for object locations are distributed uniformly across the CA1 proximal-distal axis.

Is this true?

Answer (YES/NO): NO